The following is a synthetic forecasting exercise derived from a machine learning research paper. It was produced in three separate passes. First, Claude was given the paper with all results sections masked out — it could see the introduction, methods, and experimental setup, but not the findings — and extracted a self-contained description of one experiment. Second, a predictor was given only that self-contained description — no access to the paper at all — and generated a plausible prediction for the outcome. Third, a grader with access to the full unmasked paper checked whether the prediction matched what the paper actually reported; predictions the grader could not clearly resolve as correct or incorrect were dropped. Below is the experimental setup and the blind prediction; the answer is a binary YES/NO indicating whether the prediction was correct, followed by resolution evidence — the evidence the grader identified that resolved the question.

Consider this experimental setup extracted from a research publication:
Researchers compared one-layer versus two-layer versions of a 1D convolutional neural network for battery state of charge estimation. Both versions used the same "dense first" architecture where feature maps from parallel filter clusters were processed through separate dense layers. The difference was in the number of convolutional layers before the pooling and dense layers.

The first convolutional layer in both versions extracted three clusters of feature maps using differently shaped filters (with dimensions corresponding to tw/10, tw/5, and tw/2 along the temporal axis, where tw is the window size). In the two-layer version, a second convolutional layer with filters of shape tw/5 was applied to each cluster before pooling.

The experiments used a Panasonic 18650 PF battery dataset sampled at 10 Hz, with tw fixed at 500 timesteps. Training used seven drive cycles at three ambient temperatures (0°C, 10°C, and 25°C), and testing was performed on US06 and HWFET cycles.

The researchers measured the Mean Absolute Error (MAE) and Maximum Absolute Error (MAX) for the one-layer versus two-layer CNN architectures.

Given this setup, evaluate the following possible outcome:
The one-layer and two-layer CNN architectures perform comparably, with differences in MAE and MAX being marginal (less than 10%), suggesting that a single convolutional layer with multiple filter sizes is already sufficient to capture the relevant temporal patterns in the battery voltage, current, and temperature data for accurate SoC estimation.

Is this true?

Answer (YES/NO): NO